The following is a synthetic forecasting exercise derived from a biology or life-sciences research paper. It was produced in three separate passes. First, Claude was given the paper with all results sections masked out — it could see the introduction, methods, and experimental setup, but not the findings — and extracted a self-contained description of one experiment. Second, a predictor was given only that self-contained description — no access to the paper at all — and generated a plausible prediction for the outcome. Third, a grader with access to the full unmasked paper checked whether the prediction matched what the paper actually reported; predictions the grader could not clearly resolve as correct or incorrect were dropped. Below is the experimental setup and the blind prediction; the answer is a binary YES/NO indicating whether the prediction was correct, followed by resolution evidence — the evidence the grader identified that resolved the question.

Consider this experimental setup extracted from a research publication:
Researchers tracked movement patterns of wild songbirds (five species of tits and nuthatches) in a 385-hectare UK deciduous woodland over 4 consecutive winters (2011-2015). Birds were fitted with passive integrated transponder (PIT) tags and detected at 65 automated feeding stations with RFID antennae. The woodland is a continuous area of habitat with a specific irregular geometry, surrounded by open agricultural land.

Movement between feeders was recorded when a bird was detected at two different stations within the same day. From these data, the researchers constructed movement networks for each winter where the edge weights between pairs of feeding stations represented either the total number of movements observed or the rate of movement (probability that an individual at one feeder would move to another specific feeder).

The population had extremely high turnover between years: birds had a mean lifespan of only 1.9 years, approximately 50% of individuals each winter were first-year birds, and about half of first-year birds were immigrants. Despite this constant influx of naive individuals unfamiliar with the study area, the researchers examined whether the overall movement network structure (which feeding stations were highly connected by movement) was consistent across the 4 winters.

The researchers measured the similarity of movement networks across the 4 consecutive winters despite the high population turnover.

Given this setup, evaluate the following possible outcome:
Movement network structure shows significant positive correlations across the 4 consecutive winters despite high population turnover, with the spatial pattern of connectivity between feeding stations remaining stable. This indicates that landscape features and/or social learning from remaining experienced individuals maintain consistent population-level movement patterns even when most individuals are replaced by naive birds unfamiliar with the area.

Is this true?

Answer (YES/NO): YES